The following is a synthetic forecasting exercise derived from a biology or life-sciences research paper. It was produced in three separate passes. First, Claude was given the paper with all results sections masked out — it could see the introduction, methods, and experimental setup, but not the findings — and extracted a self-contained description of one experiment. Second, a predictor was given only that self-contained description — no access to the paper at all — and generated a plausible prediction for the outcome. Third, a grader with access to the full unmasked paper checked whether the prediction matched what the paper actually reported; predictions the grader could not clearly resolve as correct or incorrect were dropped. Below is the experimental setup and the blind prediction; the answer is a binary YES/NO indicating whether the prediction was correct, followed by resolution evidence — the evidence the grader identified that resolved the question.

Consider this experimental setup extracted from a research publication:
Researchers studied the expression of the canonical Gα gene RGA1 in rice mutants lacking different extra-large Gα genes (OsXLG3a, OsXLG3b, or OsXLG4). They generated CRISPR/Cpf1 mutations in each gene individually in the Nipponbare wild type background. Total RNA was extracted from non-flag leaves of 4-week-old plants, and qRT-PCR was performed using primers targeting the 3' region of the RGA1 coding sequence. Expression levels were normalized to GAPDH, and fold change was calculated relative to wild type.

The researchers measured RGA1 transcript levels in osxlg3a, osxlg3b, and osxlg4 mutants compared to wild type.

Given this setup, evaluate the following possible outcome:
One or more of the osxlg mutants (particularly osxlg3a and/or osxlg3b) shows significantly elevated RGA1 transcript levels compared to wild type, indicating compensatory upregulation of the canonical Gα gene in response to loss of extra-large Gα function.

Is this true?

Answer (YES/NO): NO